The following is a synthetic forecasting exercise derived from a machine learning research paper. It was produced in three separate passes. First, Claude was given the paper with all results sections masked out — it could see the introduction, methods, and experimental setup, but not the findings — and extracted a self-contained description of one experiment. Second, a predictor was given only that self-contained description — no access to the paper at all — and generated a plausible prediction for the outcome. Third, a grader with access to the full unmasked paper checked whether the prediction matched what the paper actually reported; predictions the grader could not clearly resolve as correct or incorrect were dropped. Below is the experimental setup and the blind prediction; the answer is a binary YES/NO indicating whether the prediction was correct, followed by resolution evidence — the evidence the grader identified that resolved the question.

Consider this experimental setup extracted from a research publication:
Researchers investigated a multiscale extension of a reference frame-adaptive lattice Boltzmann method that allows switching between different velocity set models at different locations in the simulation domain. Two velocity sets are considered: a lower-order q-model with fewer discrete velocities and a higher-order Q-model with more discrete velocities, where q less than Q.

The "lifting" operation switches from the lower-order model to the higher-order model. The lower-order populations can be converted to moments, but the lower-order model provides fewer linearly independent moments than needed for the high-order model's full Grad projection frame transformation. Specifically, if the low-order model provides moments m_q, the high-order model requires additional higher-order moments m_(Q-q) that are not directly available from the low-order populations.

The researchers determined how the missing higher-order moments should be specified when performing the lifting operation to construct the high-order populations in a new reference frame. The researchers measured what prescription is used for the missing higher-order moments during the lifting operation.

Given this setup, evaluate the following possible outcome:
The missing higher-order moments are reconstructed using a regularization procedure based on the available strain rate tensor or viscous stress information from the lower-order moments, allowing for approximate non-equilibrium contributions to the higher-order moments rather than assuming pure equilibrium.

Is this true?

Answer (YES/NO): NO